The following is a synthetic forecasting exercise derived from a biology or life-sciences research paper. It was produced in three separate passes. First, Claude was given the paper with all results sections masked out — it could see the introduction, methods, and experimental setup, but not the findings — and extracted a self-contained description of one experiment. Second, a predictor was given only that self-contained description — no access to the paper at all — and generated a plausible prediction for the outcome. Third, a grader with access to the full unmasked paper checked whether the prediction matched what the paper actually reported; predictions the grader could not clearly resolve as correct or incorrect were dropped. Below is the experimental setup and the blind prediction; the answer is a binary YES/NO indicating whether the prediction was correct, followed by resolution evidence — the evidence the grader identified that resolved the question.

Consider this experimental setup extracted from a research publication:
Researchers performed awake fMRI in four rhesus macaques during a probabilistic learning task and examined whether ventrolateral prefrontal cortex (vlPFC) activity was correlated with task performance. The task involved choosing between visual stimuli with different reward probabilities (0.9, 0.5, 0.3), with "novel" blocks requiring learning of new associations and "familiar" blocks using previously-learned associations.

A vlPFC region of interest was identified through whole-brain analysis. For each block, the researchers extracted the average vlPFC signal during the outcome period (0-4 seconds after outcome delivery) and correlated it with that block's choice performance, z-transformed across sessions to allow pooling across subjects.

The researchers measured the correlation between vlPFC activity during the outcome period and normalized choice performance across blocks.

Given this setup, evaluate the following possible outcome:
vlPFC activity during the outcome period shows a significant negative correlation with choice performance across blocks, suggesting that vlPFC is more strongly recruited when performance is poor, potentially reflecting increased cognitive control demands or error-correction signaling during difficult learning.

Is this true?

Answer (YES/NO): NO